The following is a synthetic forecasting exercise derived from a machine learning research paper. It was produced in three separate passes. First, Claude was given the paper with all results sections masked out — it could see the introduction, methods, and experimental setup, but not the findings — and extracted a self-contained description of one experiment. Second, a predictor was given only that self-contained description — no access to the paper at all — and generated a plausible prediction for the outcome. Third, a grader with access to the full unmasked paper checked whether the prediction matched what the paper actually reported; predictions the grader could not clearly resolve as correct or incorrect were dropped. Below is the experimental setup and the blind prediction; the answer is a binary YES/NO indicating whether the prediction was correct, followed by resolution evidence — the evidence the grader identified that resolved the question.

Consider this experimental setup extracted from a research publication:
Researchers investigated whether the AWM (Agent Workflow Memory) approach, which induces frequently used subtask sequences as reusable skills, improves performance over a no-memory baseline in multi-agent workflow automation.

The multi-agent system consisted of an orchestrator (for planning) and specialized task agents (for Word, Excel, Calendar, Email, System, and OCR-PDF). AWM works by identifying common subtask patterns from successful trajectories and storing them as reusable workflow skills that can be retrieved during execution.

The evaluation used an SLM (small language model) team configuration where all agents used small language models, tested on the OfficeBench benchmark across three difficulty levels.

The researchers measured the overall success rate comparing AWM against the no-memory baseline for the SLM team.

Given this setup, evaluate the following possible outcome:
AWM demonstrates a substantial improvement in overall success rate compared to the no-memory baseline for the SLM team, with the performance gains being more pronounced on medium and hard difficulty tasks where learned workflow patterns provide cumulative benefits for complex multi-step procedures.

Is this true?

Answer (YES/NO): NO